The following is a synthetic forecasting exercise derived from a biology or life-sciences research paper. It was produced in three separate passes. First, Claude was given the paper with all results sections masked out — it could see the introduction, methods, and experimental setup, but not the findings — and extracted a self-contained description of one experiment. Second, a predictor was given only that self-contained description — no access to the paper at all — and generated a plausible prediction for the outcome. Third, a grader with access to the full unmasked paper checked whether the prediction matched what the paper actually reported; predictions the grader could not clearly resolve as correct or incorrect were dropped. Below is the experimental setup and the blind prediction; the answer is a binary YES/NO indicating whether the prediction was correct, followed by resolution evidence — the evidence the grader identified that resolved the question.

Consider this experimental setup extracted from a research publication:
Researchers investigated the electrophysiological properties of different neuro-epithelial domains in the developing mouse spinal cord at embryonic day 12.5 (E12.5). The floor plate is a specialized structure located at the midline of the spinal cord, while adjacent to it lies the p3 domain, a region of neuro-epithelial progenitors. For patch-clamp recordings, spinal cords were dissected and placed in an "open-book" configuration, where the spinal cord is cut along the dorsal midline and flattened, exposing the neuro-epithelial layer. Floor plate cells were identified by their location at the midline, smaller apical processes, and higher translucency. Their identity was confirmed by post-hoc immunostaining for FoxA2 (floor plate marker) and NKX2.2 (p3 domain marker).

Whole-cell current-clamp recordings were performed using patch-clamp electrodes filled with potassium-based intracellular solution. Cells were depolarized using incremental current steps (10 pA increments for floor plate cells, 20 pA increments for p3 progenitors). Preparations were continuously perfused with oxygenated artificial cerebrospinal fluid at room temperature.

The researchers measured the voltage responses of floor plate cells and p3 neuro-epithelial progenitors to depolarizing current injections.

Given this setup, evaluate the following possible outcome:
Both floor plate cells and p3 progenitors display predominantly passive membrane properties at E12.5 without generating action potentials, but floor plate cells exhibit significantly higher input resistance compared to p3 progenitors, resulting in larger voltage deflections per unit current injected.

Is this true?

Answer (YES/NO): NO